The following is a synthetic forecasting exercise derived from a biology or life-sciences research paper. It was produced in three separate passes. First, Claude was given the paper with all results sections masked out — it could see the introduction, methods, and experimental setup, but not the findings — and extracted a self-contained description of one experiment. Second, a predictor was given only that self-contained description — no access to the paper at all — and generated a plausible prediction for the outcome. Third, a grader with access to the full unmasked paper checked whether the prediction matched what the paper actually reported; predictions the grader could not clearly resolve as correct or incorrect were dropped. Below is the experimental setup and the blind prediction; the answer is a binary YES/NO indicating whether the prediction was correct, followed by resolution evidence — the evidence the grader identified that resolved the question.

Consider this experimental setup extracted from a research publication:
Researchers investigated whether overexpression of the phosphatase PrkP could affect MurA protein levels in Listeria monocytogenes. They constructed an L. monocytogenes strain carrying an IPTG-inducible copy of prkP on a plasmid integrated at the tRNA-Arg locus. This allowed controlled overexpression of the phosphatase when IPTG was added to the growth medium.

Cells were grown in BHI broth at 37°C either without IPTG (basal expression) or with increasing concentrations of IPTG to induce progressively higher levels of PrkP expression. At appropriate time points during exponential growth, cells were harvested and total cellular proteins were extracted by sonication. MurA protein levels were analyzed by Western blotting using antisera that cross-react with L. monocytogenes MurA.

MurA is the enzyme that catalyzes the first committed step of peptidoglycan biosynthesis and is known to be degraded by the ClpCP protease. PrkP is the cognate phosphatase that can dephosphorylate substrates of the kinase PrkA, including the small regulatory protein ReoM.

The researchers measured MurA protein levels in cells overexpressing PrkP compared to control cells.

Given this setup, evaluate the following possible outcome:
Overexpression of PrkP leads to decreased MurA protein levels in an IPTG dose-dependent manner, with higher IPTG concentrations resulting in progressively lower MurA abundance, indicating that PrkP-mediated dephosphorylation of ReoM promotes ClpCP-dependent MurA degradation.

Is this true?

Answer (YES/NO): YES